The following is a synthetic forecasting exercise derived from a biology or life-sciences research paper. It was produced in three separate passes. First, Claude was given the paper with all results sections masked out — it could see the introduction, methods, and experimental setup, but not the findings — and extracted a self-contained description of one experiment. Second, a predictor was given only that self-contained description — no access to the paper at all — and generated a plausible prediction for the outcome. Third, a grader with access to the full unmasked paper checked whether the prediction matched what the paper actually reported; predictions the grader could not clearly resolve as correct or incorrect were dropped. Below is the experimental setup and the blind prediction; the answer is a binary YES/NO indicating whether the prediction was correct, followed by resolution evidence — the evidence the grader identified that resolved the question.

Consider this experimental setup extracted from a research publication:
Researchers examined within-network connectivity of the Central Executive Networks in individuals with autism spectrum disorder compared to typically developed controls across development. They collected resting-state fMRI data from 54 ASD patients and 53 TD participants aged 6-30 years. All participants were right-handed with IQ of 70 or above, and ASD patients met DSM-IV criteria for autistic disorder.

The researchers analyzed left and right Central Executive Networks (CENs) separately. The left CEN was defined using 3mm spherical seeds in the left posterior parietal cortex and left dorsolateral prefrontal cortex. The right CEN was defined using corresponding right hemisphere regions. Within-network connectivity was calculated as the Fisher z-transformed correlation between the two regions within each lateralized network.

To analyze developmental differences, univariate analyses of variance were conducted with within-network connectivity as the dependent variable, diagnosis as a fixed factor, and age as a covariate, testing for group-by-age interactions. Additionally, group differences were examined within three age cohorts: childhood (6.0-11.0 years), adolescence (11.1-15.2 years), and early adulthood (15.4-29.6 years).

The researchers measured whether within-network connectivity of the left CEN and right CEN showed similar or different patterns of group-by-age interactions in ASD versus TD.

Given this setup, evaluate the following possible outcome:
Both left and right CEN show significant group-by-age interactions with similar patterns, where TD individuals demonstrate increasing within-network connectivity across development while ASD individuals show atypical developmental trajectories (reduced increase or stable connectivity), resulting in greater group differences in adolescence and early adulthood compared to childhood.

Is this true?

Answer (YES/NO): NO